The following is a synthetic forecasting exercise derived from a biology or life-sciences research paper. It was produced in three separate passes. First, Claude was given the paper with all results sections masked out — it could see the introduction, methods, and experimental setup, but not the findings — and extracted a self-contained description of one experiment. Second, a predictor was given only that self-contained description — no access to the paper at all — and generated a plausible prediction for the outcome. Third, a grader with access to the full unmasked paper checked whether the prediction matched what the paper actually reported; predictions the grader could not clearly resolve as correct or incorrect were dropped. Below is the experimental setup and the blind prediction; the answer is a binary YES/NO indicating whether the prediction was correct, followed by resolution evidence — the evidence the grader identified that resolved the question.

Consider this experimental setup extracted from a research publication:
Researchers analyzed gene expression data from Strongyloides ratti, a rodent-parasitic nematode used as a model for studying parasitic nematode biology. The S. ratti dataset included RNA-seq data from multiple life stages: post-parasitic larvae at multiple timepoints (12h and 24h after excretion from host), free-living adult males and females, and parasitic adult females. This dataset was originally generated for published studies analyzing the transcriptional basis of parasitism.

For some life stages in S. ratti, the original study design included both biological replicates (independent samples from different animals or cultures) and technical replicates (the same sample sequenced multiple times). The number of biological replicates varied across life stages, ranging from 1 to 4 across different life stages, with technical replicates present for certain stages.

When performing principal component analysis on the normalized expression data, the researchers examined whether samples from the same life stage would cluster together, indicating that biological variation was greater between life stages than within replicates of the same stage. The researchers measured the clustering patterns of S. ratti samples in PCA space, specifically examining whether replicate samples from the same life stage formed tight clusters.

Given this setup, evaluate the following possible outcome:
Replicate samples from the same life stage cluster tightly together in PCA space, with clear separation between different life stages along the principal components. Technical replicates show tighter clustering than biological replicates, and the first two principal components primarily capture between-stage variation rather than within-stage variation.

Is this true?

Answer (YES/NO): NO